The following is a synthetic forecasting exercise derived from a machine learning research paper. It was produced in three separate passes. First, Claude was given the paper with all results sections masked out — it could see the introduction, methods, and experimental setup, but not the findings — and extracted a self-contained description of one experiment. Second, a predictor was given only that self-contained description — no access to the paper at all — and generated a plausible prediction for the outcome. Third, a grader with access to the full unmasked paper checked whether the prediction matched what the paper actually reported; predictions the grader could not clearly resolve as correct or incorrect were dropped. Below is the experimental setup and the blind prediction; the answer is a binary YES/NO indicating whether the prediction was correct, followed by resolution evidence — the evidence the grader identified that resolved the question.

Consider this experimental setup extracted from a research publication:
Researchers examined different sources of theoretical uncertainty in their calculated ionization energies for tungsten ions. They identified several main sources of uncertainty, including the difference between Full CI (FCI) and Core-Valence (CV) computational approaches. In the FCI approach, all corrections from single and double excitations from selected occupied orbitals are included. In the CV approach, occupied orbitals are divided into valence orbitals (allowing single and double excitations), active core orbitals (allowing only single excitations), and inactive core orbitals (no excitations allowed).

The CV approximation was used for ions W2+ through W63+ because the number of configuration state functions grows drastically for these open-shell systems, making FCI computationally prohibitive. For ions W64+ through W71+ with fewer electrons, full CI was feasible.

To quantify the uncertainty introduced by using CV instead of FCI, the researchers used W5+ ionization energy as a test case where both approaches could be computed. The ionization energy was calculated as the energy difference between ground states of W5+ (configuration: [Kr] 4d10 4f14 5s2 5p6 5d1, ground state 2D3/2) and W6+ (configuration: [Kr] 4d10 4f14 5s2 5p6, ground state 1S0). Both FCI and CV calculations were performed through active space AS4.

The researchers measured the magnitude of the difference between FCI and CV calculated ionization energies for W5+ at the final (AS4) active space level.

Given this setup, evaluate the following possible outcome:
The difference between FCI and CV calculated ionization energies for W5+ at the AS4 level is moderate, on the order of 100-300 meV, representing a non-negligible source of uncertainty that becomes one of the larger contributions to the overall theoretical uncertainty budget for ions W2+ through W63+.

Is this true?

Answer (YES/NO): YES